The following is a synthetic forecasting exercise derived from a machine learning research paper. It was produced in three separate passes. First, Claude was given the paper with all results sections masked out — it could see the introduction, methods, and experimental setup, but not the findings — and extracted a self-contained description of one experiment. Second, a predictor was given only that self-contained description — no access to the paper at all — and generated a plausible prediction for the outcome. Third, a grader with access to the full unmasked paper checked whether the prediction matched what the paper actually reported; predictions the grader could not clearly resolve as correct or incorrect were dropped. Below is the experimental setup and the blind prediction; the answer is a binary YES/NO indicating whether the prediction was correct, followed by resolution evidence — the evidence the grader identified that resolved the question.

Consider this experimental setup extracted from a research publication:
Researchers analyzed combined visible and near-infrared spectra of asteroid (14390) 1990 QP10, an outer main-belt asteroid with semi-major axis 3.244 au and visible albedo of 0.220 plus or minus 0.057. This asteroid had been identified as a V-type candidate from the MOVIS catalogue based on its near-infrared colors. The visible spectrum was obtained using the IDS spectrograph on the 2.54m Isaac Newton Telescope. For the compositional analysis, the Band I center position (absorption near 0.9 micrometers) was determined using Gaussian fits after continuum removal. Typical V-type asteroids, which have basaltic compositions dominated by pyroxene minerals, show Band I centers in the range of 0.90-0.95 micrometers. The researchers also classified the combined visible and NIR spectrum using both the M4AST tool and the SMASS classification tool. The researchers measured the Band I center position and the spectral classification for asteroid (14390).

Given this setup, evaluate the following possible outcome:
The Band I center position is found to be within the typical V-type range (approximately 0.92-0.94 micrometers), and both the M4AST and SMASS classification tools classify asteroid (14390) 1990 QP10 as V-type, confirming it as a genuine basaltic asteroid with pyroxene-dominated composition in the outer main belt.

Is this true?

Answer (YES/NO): NO